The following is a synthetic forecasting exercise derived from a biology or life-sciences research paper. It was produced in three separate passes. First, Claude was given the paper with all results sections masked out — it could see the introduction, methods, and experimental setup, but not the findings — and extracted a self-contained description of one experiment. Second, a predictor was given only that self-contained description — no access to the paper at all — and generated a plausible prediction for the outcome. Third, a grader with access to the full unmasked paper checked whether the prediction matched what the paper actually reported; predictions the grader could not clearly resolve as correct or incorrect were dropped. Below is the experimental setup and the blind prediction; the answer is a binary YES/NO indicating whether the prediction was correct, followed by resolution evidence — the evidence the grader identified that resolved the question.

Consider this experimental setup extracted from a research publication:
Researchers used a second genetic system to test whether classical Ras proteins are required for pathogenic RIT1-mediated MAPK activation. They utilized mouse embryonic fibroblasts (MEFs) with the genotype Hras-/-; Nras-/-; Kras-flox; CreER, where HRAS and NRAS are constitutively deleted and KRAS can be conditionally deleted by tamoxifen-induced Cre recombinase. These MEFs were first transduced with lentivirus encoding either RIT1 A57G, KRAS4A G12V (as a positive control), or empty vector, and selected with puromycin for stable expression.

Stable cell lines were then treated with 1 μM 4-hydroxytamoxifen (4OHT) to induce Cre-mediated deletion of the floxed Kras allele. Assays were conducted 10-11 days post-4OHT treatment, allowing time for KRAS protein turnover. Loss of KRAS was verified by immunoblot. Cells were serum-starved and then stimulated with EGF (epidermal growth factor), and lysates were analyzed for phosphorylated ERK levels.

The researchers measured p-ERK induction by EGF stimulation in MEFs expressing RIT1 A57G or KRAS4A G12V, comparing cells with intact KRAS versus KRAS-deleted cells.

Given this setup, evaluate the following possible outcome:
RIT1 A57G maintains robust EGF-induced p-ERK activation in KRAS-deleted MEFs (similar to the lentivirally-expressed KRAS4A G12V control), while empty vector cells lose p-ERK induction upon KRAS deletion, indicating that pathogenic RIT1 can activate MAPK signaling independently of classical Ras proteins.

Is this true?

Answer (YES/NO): NO